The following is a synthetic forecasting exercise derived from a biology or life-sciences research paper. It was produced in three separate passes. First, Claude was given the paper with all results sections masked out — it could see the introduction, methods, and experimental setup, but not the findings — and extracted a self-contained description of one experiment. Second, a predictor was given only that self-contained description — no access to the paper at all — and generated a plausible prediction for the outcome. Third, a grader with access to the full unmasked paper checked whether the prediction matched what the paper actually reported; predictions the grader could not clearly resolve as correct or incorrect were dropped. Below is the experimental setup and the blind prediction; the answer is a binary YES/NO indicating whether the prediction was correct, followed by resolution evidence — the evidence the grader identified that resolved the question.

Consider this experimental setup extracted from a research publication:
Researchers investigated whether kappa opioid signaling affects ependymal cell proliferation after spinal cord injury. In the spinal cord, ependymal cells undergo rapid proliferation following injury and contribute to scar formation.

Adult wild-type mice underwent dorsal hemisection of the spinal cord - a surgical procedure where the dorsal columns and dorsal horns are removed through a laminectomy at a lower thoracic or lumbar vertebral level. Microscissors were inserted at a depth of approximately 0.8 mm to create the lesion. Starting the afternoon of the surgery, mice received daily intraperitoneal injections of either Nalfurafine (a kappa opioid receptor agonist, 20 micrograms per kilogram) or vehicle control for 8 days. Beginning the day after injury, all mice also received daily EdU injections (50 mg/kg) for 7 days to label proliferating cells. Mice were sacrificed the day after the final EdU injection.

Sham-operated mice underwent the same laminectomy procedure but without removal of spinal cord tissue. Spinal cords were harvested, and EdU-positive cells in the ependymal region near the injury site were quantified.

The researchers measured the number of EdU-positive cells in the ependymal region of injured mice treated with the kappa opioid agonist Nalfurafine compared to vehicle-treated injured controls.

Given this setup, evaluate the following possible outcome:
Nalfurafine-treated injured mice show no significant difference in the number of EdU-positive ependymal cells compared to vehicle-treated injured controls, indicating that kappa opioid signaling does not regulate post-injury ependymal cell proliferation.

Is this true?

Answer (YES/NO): NO